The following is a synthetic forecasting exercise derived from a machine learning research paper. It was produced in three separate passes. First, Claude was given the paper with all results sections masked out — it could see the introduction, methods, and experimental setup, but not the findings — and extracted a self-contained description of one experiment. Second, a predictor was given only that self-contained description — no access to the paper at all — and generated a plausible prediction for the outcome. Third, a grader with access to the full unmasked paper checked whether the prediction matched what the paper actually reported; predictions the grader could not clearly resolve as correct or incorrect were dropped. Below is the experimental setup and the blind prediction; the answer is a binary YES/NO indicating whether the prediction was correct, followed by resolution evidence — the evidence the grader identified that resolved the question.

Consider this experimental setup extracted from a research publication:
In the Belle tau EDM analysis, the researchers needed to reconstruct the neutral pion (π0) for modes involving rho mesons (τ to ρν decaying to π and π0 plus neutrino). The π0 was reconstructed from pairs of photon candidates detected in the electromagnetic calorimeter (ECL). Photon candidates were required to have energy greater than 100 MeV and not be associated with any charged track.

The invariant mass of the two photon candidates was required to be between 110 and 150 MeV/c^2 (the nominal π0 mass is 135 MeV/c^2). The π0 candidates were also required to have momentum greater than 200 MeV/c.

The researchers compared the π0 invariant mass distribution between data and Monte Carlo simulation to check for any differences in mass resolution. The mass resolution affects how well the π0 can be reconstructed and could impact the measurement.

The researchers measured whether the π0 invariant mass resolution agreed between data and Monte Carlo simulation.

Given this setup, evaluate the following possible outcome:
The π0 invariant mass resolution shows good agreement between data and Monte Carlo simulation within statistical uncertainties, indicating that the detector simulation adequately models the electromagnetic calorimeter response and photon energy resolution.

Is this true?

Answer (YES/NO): NO